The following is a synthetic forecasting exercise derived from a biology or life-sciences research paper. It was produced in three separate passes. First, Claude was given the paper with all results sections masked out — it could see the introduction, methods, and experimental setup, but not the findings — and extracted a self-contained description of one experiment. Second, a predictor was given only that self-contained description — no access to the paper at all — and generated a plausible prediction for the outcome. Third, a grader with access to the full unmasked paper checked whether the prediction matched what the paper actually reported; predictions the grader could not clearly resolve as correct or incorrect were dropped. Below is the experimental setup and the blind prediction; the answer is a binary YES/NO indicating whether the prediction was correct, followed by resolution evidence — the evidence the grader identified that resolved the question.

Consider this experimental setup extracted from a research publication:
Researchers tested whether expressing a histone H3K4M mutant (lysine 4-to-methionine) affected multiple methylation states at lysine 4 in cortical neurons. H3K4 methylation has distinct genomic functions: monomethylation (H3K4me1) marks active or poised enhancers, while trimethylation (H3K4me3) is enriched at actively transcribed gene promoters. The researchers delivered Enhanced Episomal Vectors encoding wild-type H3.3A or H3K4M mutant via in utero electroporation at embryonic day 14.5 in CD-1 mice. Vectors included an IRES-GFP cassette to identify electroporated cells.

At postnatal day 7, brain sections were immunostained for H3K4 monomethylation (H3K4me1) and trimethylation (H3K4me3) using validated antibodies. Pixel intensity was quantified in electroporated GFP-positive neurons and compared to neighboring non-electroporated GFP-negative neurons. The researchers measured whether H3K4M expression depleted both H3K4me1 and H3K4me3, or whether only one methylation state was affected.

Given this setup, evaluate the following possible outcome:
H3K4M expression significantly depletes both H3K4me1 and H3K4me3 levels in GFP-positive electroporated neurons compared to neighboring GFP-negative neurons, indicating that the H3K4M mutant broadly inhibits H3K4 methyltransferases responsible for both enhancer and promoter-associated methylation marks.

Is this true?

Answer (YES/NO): YES